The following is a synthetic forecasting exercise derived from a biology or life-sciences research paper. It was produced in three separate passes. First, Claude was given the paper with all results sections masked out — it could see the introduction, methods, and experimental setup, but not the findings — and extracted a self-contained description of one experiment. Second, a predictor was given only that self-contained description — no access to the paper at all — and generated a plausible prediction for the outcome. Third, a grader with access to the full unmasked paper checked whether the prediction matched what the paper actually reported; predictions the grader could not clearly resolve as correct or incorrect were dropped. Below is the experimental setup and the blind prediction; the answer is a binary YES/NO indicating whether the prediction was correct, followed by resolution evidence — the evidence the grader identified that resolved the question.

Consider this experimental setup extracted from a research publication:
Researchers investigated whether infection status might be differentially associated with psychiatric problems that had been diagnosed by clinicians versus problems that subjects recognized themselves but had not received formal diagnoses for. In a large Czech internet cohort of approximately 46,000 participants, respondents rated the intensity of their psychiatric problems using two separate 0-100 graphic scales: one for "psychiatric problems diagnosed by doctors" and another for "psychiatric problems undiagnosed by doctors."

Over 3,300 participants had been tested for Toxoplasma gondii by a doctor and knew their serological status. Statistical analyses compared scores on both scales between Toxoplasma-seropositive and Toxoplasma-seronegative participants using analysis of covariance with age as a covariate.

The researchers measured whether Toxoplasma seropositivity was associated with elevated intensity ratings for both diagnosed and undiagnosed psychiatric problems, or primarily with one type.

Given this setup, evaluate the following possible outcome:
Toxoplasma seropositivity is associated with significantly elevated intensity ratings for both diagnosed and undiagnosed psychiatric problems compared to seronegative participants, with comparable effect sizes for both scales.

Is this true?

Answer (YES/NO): YES